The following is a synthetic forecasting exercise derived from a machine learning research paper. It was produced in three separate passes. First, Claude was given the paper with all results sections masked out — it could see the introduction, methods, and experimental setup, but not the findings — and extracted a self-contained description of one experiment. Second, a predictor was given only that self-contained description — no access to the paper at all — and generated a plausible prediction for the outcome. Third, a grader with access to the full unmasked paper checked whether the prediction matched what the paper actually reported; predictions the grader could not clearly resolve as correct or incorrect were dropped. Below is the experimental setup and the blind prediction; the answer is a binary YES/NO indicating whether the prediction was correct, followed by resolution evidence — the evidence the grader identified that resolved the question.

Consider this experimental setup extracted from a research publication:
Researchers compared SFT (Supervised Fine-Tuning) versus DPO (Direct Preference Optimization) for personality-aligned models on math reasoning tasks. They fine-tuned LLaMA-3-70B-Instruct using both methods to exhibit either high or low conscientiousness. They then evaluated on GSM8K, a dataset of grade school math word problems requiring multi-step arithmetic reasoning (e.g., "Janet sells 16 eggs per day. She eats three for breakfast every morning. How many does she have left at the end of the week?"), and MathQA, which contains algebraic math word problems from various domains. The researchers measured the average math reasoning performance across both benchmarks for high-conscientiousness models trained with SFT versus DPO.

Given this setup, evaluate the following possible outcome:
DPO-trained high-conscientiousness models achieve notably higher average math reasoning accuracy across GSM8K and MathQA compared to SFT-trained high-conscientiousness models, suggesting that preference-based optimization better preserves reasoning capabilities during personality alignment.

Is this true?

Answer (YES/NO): NO